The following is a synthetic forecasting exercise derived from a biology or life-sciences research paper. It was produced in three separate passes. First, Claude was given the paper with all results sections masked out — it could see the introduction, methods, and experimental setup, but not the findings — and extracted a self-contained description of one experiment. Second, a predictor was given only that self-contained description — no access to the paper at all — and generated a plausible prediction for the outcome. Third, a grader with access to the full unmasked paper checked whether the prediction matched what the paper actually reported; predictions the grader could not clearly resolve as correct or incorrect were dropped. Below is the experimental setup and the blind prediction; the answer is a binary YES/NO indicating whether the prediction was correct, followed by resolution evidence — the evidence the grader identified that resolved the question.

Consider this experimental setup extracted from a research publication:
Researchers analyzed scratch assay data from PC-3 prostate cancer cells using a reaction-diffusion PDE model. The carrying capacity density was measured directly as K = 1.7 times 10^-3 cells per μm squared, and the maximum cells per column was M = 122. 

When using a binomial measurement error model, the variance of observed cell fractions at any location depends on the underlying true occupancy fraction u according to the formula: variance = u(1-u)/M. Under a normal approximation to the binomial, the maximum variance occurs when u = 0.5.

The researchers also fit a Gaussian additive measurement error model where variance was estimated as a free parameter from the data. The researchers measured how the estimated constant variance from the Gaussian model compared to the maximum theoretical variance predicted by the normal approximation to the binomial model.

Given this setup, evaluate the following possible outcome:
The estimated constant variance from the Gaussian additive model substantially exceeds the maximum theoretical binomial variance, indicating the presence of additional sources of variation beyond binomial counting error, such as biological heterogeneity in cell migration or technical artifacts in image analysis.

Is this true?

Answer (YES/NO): NO